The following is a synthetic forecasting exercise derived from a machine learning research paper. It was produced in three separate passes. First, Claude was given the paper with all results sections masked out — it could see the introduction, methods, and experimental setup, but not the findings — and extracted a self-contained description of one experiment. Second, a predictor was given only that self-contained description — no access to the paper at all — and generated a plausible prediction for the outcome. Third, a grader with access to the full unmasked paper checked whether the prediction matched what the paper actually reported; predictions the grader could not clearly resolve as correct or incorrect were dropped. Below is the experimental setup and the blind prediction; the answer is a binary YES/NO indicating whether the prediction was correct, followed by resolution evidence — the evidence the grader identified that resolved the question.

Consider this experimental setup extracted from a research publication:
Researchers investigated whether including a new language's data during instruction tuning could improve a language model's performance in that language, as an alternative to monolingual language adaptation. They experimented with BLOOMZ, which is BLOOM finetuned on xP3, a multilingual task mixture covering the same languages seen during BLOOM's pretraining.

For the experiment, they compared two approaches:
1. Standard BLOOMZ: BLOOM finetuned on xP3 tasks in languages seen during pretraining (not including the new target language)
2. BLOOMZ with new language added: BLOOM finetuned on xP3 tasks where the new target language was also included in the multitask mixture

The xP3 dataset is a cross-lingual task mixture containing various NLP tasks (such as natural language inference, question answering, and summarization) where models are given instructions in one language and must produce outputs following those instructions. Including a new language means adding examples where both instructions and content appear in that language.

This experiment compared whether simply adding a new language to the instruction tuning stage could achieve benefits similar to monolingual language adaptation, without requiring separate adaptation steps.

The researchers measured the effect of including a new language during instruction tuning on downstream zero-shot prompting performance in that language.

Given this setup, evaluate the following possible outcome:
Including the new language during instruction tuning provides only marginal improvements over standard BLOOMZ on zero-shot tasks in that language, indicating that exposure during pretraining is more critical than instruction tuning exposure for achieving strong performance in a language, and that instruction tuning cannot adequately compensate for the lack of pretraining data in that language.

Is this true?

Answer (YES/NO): NO